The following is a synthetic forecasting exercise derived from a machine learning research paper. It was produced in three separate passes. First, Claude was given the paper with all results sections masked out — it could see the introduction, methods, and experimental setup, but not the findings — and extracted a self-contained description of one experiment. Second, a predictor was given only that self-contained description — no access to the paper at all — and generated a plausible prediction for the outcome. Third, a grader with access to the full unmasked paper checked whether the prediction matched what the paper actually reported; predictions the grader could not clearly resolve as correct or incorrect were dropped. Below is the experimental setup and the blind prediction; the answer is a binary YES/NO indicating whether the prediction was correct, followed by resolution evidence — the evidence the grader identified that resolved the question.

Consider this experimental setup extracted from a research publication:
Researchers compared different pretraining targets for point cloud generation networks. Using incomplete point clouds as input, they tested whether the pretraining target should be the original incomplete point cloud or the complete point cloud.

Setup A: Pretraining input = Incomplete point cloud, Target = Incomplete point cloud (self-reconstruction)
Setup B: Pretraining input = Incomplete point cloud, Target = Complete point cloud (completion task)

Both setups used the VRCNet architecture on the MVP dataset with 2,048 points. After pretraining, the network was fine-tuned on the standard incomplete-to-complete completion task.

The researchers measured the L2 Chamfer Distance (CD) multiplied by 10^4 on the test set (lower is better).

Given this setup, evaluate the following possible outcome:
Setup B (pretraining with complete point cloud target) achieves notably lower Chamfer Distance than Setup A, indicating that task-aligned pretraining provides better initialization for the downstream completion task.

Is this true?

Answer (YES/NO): NO